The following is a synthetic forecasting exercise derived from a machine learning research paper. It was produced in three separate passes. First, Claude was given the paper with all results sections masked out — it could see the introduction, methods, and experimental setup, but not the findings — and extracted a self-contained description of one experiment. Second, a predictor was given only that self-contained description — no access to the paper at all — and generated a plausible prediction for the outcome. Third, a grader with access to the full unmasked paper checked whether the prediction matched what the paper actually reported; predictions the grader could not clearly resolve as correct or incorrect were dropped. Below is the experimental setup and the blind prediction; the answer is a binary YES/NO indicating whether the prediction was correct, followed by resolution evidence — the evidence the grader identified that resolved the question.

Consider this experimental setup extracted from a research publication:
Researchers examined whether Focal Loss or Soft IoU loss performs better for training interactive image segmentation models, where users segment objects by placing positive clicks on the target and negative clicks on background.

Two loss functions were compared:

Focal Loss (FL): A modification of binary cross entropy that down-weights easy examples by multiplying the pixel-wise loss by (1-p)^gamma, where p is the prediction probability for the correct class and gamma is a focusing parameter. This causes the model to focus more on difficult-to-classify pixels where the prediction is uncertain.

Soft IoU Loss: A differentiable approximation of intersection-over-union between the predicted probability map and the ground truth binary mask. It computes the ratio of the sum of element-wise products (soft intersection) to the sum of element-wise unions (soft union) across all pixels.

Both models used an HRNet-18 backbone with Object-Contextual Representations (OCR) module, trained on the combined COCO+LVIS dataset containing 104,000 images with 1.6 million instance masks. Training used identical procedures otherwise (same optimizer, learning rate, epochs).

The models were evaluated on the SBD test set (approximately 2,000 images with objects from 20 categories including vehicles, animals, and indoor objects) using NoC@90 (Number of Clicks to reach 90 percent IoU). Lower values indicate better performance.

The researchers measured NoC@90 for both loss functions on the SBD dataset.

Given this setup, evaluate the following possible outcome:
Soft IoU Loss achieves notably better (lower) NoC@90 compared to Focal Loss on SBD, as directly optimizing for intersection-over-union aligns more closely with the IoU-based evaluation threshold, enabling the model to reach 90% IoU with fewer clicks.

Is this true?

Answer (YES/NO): NO